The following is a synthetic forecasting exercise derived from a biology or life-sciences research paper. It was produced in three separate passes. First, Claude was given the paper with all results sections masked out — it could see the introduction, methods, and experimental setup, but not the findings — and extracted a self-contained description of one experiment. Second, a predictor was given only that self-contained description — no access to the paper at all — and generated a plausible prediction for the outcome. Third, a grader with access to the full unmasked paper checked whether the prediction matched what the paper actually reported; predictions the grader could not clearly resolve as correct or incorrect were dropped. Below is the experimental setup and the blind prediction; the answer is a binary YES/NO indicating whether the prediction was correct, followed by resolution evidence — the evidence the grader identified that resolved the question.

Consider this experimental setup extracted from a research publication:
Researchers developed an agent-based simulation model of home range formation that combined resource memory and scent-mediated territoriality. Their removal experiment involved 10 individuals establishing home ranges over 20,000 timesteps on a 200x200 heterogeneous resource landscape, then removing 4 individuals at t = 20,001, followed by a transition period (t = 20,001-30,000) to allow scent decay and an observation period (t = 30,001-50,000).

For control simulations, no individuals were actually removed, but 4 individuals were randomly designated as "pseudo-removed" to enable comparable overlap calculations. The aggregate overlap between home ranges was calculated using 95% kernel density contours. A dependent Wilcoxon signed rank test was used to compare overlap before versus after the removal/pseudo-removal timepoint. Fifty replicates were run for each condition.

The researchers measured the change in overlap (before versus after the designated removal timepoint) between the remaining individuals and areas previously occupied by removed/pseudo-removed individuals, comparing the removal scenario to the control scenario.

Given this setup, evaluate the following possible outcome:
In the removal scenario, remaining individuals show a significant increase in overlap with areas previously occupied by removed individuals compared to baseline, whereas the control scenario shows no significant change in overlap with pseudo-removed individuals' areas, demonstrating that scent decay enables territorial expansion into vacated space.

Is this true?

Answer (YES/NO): YES